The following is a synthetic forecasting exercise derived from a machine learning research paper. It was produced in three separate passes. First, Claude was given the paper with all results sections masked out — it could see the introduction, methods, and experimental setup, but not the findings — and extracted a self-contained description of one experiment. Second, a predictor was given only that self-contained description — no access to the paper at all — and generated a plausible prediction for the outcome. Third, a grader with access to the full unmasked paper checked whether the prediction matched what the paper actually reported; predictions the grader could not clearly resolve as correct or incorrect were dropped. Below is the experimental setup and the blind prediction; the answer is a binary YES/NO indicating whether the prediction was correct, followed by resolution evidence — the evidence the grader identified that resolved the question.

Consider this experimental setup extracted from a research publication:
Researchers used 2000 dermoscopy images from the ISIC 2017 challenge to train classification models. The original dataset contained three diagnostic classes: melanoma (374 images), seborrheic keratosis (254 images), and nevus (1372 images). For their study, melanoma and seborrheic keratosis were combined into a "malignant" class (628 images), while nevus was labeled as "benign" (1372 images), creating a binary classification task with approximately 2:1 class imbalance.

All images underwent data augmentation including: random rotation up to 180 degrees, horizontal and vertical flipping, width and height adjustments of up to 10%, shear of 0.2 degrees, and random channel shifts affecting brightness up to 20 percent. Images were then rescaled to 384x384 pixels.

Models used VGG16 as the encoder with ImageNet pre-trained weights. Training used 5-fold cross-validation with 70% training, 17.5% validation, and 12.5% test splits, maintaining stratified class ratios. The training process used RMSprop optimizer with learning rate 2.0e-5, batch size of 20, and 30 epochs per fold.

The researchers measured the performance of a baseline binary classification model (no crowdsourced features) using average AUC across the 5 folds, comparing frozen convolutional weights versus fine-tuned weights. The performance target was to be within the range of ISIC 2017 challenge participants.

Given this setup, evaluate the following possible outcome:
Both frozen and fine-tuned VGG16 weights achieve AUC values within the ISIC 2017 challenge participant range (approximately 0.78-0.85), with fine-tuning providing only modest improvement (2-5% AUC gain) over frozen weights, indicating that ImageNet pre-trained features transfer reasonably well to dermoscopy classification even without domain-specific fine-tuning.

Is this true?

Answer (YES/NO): NO